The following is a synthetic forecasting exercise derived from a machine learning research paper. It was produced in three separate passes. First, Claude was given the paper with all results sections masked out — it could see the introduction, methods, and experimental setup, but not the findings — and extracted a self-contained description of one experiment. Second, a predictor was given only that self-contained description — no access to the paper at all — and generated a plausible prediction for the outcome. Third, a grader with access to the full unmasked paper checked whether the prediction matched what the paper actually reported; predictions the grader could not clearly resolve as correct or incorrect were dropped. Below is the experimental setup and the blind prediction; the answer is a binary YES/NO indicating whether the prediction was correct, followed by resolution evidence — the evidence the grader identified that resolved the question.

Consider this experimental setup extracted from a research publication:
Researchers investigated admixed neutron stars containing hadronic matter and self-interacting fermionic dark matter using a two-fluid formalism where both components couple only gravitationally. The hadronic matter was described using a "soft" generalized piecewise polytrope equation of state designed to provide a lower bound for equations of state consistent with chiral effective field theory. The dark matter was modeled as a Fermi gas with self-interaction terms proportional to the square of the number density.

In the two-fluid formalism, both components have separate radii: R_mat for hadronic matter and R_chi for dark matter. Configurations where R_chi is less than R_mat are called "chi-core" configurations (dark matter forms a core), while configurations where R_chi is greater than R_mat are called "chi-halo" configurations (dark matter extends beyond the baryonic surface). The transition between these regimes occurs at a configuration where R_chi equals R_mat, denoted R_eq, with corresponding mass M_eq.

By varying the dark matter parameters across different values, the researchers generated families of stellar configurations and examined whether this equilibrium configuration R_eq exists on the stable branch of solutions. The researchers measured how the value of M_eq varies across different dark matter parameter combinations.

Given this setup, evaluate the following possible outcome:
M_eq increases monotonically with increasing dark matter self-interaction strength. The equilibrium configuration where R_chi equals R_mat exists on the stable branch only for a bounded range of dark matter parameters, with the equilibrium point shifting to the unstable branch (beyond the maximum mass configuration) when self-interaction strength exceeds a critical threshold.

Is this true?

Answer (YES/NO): NO